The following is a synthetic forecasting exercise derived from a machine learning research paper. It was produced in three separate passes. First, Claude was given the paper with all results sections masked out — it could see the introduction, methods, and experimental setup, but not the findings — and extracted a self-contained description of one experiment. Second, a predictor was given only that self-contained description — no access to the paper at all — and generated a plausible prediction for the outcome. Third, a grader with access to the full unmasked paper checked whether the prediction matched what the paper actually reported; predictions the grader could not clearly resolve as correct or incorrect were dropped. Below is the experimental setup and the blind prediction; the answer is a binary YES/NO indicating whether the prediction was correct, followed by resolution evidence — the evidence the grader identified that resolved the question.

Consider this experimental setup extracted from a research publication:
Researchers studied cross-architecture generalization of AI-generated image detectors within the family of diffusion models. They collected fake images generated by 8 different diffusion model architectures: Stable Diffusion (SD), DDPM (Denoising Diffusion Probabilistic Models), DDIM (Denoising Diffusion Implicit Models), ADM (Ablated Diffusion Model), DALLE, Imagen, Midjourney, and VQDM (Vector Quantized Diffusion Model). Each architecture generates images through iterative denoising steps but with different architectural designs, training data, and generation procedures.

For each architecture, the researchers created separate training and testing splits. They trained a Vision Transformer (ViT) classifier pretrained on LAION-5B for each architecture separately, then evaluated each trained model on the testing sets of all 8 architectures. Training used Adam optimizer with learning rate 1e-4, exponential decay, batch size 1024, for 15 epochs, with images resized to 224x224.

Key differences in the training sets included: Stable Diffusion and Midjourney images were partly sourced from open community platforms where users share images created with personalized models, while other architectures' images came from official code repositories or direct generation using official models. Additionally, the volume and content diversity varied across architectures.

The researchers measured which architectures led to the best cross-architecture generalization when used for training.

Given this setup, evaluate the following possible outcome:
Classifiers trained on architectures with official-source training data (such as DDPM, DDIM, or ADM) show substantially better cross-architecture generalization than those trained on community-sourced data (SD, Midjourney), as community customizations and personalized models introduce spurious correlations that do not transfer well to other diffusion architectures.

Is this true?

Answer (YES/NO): NO